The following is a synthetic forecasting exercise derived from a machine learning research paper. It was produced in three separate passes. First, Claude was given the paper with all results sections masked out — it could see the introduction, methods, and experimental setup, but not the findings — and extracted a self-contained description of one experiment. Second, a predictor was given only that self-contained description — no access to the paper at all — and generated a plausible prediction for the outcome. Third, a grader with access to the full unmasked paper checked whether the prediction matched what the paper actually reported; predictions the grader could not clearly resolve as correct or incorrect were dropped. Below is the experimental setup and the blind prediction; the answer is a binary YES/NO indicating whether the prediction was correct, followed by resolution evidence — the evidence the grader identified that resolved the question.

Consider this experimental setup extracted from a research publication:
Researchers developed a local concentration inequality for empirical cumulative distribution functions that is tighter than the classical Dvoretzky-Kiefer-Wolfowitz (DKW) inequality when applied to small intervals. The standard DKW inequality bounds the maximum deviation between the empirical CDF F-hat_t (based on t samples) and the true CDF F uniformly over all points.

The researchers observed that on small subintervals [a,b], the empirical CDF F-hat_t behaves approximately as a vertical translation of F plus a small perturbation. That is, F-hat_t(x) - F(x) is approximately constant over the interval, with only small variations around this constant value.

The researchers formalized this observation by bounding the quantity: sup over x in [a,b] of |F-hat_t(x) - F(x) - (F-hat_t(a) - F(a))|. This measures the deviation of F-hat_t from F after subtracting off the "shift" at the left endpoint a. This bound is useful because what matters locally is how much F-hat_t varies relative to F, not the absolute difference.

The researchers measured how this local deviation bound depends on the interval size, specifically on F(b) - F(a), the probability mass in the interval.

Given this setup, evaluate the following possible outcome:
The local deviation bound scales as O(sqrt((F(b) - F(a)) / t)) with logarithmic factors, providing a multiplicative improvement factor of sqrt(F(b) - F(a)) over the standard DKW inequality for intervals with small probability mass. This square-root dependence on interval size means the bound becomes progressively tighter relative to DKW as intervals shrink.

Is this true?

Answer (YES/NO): YES